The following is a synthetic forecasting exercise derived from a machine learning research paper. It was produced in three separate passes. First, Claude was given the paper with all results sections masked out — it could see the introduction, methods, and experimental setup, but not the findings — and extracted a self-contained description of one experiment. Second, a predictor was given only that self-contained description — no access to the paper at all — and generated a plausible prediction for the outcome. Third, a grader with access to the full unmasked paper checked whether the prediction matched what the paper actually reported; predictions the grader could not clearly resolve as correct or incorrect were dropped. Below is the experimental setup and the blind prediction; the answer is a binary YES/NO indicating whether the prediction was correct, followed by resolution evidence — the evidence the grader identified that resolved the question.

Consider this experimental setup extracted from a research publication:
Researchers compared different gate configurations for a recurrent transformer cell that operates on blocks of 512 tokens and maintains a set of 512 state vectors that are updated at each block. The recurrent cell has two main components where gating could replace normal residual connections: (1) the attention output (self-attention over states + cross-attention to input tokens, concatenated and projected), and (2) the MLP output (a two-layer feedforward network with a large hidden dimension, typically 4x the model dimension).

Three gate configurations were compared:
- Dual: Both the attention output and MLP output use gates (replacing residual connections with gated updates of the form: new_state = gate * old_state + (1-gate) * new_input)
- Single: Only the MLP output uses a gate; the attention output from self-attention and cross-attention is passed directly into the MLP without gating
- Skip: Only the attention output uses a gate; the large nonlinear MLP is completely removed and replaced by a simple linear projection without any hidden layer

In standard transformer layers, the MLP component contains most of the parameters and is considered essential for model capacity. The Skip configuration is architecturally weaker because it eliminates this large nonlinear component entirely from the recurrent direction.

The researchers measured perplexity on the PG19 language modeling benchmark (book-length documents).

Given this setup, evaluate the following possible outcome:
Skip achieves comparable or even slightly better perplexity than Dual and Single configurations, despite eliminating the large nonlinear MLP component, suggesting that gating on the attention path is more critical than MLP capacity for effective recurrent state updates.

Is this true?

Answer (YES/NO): YES